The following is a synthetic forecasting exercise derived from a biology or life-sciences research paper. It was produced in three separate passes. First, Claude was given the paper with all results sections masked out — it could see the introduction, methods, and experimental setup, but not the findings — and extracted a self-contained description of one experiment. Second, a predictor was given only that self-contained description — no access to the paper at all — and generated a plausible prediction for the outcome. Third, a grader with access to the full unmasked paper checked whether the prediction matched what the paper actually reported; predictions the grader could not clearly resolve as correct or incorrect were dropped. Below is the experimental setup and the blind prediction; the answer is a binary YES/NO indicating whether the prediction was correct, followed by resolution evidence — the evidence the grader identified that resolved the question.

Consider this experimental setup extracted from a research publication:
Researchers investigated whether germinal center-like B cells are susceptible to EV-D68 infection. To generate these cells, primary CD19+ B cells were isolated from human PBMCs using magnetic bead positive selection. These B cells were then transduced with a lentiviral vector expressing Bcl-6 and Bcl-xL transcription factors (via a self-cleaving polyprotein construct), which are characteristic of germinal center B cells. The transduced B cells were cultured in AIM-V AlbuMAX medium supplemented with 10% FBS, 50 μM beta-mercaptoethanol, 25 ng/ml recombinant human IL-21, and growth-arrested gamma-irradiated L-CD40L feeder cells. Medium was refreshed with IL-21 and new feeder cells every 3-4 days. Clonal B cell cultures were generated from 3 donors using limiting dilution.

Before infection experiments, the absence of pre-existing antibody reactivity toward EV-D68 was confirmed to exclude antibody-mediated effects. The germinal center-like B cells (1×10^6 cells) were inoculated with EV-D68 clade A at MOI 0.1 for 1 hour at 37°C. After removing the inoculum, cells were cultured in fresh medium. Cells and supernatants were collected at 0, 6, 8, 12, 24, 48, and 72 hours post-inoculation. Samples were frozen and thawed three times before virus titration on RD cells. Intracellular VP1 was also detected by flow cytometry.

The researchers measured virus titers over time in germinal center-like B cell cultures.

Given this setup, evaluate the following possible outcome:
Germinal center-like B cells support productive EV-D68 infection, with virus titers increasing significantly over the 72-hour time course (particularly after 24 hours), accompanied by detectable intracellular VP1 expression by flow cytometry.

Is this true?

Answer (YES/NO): NO